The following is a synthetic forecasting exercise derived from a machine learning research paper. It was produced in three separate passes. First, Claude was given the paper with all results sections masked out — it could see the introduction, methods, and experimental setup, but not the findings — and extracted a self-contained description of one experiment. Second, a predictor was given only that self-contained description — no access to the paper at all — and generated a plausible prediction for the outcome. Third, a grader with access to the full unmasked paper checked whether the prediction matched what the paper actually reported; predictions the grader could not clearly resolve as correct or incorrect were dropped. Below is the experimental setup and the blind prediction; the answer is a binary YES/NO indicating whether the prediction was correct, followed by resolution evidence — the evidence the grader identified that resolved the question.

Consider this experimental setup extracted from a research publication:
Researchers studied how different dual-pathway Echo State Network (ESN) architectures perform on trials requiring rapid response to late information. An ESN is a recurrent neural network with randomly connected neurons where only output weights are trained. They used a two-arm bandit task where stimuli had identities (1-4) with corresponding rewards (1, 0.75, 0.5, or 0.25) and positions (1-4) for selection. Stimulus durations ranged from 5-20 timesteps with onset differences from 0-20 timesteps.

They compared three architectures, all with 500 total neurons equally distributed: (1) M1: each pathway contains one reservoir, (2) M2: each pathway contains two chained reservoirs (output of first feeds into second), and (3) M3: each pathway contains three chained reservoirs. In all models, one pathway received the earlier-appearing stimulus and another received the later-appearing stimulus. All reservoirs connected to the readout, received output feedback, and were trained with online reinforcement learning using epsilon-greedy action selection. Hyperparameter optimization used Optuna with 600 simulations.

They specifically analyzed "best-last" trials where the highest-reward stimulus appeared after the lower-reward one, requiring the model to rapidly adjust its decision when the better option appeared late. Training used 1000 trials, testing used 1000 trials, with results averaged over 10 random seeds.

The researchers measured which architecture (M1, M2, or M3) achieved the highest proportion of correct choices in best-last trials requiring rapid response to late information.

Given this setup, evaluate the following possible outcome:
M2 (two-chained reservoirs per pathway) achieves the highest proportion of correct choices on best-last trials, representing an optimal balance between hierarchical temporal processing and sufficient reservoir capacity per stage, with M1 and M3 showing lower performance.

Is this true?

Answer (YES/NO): NO